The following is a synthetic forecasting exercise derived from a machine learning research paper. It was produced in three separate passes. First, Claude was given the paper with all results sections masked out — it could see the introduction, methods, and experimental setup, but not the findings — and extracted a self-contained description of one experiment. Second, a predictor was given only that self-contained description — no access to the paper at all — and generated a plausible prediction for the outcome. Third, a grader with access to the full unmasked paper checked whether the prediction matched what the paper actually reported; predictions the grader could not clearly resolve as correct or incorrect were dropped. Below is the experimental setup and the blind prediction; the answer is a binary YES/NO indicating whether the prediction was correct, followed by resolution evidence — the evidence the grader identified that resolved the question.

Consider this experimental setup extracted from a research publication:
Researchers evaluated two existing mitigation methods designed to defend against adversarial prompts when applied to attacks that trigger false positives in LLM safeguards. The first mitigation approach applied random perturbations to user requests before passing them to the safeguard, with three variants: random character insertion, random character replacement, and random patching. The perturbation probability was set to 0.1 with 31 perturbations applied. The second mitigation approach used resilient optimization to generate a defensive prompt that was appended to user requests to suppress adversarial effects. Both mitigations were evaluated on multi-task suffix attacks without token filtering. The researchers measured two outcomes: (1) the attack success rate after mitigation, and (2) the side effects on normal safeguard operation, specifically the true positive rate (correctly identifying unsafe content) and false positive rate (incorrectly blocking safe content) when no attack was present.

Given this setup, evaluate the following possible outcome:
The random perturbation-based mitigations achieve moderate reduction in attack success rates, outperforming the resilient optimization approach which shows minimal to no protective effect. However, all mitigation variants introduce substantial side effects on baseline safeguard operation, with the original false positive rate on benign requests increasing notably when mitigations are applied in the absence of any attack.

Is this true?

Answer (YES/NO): NO